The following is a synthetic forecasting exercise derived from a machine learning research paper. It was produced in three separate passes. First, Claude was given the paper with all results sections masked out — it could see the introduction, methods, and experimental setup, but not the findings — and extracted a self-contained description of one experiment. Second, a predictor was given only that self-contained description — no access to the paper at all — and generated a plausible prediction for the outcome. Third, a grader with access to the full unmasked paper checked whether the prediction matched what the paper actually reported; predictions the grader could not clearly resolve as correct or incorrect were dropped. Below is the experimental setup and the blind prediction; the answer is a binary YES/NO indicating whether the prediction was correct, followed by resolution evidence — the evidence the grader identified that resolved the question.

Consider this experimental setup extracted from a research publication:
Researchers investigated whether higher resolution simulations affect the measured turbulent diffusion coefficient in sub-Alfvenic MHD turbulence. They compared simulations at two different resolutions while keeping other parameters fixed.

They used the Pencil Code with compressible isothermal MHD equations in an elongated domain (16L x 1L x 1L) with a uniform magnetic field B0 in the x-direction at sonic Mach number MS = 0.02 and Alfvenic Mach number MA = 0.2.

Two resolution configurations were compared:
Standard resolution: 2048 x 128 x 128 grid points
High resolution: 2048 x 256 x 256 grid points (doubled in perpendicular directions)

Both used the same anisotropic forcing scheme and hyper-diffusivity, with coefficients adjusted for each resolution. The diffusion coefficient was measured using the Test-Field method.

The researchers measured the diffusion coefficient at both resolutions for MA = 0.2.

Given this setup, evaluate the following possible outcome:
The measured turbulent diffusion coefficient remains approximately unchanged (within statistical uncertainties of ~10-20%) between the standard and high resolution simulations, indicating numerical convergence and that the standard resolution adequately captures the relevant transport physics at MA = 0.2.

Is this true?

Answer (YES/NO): YES